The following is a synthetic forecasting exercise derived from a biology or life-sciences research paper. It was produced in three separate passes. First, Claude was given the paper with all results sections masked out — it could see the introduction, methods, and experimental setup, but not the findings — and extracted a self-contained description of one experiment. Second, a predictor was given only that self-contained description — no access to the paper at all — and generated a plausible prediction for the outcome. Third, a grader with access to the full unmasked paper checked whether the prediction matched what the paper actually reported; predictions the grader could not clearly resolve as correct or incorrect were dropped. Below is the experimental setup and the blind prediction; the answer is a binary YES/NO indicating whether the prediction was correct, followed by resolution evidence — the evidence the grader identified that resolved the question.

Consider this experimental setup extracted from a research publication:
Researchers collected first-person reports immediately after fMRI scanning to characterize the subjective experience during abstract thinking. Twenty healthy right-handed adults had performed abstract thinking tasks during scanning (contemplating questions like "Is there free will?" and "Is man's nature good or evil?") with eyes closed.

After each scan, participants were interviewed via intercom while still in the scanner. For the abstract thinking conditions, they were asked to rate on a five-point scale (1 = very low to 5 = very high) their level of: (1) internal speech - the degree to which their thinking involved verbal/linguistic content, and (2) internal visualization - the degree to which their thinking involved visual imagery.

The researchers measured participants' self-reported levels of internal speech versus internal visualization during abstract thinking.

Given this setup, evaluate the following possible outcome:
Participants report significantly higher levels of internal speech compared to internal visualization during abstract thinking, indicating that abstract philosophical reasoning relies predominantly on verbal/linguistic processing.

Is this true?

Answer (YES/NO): YES